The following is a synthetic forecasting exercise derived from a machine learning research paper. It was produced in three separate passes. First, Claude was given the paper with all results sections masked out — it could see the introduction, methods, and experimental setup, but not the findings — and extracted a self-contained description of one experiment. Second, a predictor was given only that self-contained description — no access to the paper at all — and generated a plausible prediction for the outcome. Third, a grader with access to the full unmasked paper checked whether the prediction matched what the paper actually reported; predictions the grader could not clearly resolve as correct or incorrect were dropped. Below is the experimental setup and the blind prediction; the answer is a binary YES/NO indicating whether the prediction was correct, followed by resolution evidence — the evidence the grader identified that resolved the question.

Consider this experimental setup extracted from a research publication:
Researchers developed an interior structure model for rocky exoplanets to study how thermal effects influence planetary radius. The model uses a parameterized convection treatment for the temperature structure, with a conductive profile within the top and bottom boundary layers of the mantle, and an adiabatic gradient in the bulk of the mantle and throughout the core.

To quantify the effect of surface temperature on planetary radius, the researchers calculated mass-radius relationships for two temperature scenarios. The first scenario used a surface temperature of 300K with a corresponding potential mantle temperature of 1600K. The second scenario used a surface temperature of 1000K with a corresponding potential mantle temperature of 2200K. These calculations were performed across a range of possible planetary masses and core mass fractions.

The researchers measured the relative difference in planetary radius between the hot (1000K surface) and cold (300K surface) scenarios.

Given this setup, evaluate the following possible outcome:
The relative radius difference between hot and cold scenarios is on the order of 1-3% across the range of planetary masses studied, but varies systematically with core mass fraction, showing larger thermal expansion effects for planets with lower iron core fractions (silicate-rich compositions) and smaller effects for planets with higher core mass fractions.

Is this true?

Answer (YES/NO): NO